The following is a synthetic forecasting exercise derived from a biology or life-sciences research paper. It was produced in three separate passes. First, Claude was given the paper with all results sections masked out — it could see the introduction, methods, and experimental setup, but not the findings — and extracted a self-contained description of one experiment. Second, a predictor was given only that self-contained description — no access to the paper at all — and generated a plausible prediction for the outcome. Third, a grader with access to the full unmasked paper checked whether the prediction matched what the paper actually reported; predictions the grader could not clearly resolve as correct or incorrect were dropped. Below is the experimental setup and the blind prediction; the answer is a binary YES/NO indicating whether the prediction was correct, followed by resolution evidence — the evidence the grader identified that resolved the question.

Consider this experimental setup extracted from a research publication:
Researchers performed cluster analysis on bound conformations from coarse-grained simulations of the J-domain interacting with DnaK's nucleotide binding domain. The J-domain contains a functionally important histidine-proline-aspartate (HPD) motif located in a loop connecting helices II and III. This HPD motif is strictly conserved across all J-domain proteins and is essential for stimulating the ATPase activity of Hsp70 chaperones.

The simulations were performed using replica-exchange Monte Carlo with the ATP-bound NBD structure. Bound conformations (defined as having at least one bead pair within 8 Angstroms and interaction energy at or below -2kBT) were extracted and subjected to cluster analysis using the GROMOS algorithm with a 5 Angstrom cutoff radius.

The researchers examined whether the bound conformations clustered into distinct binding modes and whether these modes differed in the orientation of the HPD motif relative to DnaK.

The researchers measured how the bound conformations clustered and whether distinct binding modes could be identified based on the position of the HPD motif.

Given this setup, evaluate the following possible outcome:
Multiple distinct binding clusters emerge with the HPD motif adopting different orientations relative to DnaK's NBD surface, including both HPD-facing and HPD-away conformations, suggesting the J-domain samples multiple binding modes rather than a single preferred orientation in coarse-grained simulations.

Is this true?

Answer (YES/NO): YES